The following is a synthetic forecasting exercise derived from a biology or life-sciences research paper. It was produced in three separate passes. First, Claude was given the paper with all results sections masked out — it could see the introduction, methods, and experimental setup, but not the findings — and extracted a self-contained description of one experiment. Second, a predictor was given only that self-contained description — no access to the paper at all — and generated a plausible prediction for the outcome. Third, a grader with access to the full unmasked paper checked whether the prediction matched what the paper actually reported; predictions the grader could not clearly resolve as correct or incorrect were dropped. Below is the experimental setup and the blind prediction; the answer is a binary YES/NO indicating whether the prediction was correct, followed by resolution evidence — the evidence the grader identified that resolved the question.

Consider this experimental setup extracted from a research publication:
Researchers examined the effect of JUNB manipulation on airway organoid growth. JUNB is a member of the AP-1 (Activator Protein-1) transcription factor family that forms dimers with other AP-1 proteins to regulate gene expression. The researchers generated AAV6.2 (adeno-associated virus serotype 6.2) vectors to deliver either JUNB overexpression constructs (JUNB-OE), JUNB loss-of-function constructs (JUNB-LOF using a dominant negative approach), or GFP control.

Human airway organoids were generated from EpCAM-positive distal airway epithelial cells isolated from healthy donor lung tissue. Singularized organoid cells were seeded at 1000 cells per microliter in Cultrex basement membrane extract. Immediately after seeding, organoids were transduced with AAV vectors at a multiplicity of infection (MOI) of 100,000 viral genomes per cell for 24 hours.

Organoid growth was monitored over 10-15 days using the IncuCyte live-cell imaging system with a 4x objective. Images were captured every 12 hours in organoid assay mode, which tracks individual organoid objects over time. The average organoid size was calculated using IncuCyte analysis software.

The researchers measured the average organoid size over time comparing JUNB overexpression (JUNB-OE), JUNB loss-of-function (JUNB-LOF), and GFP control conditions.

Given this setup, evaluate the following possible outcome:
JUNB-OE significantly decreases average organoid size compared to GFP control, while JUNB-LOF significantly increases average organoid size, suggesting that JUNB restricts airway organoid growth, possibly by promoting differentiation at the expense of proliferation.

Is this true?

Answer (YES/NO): NO